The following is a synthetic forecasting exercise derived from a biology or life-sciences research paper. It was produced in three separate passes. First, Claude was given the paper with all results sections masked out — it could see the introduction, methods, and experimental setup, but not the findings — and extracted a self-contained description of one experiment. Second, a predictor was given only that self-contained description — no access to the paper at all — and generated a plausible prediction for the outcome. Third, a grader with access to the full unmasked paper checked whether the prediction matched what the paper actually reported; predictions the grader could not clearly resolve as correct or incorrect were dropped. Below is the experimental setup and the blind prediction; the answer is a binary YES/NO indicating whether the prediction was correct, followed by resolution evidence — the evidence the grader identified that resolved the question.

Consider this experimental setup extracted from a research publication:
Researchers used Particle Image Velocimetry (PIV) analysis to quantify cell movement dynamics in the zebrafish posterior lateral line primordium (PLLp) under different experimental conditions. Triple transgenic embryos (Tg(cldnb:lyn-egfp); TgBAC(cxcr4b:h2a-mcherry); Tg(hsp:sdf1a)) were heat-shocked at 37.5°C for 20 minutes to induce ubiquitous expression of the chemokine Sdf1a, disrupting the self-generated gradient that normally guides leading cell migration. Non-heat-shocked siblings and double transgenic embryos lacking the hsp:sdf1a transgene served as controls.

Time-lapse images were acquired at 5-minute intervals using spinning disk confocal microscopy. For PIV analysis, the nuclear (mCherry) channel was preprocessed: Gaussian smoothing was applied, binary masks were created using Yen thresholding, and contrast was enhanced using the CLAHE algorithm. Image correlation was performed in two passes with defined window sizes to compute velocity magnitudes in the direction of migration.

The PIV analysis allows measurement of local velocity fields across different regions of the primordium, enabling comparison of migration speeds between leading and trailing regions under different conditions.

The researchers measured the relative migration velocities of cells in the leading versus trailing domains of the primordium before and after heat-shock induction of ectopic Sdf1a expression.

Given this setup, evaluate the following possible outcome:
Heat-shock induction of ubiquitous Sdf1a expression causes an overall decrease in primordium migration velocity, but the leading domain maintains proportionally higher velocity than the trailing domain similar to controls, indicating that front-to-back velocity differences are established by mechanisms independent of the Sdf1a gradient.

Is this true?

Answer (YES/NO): NO